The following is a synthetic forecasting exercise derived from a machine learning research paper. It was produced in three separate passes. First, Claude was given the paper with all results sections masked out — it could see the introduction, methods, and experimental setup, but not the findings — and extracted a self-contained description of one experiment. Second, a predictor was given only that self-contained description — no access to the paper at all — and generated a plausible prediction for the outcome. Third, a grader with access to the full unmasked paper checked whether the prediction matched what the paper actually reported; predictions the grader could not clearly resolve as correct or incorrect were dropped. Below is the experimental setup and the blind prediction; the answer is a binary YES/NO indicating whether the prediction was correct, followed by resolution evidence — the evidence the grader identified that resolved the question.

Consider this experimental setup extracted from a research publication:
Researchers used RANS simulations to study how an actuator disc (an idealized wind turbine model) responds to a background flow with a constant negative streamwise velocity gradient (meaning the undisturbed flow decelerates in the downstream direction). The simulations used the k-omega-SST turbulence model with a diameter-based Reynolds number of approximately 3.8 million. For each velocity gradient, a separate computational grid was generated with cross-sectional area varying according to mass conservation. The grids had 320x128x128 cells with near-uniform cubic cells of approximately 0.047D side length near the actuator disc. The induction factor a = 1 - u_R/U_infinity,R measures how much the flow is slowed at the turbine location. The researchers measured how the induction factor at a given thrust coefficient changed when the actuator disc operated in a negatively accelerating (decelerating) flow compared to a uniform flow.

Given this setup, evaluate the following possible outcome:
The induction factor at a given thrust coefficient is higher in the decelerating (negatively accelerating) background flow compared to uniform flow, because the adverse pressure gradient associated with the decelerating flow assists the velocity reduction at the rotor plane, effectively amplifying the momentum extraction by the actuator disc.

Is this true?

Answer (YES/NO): YES